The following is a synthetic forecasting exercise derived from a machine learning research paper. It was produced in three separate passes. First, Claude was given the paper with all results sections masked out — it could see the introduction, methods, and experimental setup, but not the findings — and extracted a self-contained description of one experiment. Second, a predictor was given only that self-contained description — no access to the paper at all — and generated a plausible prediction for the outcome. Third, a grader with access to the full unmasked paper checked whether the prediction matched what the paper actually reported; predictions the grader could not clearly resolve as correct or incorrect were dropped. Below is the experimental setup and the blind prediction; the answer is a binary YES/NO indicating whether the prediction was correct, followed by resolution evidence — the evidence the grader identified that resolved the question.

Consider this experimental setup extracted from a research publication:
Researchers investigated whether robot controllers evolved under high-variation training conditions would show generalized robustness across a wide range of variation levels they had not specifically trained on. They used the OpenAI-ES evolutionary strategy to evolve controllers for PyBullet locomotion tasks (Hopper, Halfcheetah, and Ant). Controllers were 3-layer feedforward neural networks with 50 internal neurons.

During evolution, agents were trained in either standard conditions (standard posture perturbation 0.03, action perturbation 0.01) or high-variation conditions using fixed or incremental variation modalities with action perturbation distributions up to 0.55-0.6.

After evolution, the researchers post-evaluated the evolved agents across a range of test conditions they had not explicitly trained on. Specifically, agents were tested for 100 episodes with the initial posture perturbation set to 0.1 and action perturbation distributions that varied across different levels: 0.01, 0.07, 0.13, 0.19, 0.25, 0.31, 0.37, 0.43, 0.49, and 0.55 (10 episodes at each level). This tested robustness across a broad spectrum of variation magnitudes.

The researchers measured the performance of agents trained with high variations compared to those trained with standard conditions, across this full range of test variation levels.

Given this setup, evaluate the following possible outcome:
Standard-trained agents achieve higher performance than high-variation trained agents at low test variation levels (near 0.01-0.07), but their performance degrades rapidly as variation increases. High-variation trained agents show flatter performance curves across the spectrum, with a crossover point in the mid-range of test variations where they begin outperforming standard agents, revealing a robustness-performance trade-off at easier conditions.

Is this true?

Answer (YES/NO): NO